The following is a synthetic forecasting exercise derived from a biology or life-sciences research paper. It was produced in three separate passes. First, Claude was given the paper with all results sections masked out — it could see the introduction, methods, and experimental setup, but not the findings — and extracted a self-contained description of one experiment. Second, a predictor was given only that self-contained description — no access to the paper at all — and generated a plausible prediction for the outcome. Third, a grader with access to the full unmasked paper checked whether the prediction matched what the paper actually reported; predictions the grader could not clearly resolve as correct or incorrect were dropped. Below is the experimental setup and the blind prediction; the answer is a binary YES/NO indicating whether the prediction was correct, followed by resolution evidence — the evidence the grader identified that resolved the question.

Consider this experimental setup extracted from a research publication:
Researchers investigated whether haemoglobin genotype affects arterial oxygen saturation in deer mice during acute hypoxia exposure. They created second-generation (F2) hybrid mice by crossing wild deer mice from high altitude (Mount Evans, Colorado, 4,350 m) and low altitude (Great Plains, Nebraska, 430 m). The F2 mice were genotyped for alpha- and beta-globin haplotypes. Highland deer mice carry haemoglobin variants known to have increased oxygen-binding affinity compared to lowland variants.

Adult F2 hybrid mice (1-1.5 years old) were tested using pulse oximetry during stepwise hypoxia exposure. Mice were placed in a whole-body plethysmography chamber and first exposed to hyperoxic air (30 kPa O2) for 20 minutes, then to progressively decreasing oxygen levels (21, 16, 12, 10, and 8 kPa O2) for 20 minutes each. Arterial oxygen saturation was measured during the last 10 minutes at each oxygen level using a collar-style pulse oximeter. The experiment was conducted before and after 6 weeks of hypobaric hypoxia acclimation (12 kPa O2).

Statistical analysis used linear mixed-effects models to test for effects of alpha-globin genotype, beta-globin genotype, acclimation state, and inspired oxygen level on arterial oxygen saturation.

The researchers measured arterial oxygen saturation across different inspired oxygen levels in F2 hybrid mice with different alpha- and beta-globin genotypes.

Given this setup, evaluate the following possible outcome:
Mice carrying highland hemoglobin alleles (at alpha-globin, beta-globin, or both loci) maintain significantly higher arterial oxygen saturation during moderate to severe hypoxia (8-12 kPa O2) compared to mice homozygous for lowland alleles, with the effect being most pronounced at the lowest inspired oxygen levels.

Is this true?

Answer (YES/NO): YES